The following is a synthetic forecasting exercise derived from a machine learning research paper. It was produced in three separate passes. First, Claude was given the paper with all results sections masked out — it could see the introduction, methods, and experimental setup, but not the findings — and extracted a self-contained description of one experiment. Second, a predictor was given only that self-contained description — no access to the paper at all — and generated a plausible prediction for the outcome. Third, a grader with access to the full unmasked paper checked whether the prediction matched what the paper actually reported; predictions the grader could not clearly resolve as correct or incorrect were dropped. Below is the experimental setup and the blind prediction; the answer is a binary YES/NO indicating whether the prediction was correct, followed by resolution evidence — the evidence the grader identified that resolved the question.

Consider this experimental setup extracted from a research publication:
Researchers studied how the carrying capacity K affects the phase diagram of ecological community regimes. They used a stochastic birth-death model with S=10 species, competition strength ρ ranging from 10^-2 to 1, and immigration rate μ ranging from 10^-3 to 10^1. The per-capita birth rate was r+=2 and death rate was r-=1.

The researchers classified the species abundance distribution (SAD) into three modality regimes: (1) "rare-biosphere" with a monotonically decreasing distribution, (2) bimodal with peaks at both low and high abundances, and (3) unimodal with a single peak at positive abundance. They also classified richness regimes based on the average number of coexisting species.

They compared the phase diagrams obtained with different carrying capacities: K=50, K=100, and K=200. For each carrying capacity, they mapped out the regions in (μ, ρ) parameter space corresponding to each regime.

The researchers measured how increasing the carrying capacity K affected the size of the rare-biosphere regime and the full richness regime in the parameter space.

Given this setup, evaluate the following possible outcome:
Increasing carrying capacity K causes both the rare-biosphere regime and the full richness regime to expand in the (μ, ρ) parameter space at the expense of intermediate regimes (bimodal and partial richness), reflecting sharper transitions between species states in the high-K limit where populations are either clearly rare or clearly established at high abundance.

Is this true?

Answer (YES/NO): NO